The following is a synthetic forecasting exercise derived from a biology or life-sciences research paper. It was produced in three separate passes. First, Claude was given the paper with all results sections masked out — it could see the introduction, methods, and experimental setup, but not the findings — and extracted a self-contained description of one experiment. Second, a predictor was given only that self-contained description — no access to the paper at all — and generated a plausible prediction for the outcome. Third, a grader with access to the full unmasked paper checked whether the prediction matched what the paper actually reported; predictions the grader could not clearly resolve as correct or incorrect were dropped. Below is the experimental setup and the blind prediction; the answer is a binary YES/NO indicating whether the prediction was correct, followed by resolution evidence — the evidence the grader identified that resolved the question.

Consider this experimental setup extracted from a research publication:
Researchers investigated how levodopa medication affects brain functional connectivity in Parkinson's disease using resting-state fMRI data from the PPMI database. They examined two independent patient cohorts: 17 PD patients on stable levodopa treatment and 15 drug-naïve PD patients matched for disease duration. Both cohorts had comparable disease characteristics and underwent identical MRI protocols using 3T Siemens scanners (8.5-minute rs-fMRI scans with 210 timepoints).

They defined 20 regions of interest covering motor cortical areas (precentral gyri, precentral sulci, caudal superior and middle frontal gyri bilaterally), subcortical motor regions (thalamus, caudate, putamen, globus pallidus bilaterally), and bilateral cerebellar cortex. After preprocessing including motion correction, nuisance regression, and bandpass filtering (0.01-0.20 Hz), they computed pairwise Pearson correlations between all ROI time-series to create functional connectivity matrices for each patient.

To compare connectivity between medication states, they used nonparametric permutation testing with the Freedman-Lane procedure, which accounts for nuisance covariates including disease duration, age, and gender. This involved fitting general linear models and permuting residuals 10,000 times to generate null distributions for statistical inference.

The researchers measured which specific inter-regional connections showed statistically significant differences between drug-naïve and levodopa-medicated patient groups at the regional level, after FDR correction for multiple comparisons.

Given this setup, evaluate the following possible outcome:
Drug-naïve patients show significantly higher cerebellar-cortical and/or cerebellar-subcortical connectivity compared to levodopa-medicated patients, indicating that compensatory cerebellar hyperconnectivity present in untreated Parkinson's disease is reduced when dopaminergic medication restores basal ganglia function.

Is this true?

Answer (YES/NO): NO